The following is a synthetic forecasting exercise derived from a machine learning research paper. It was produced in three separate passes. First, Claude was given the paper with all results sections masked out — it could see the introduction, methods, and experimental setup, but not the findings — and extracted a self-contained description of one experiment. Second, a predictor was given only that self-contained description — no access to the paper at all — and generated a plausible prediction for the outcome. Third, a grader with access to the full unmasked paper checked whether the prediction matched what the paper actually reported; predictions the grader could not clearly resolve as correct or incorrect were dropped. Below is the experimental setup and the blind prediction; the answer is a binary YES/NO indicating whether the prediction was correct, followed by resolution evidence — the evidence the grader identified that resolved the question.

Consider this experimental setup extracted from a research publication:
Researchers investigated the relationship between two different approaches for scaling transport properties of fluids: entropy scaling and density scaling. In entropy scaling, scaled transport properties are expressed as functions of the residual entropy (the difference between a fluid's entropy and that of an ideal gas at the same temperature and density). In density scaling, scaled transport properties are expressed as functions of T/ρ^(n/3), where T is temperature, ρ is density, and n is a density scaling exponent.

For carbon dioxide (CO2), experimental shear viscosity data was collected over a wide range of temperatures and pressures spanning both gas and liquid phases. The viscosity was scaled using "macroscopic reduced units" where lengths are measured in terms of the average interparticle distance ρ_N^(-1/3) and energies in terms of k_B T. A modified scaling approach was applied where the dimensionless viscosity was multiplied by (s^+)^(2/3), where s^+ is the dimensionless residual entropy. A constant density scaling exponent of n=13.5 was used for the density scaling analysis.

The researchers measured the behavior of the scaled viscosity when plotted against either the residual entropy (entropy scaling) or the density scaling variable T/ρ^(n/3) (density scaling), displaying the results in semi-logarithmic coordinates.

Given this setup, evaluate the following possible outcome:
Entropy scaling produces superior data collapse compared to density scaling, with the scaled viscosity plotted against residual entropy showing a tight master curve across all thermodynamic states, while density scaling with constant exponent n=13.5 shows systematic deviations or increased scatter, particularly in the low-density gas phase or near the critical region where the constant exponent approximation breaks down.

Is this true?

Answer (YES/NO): NO